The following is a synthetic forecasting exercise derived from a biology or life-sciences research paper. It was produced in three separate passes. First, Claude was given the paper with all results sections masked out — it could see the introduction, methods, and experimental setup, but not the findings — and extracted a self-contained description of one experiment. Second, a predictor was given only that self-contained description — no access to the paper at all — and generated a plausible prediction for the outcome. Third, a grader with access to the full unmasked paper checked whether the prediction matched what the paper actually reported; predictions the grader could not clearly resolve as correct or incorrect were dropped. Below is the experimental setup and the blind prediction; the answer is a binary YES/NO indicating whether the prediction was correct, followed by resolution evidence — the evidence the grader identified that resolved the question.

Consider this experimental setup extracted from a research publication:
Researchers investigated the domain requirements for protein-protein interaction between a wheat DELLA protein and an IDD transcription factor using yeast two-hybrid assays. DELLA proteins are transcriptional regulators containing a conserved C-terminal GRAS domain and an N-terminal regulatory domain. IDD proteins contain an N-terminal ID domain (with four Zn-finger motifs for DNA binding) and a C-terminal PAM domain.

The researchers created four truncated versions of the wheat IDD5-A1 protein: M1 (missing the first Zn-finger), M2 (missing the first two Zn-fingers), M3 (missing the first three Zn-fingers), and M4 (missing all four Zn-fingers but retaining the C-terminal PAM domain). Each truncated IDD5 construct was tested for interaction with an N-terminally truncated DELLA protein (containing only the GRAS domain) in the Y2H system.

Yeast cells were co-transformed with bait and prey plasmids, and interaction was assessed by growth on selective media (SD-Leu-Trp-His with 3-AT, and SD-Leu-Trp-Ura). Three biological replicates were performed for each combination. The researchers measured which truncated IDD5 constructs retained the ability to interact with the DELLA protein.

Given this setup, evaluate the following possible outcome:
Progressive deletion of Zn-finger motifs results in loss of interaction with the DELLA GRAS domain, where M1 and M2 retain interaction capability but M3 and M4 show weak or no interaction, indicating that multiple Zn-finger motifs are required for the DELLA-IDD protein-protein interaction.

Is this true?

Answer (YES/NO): NO